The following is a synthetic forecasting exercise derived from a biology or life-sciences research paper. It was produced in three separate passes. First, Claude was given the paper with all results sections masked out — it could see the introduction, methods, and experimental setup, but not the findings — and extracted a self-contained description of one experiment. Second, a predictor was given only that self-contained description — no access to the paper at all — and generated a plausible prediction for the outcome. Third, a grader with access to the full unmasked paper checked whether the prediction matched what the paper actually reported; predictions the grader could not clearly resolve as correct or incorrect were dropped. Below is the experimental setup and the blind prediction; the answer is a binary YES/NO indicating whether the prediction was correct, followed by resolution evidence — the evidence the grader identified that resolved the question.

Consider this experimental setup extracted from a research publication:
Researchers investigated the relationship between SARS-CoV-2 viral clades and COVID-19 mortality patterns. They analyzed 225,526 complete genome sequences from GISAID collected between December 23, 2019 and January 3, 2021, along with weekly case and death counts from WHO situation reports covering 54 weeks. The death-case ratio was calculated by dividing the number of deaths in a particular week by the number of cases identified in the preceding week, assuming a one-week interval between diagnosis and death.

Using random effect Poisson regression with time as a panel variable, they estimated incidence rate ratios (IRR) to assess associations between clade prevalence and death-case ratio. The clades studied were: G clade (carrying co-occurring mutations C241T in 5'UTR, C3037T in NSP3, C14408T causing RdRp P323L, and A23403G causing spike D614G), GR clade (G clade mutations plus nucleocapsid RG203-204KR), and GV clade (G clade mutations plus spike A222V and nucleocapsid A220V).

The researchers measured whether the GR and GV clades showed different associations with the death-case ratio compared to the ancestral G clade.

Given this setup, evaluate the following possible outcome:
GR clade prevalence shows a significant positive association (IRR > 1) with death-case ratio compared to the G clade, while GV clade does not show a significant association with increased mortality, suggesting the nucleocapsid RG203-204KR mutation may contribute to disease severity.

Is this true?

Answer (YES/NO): NO